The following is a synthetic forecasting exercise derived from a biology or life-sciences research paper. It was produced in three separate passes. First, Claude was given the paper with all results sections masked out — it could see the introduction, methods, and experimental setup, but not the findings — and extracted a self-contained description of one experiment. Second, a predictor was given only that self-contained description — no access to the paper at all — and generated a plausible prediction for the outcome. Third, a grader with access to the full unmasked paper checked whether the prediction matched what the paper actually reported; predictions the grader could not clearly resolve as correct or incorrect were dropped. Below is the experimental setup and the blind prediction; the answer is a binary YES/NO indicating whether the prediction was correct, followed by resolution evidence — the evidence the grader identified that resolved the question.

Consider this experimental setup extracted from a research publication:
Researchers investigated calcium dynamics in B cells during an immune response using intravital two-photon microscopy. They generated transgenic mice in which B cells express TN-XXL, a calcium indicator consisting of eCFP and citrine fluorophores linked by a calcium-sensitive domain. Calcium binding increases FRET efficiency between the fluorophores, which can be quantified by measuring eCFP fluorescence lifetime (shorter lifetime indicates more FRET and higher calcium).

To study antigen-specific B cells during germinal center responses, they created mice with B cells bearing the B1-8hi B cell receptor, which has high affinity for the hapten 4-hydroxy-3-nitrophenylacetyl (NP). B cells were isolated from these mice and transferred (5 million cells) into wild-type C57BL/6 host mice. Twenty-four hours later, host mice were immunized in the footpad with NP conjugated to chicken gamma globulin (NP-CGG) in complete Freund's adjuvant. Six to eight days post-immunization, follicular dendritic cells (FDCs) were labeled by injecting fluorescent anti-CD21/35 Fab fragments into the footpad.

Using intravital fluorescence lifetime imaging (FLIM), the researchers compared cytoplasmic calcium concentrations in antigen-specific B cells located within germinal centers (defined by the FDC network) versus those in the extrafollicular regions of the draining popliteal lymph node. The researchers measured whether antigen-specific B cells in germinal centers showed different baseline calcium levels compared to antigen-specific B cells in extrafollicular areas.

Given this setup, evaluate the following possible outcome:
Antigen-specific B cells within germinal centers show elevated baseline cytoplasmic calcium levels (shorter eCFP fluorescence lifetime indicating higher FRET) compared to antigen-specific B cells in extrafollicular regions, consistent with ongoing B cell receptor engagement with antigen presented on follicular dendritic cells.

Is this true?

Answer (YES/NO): NO